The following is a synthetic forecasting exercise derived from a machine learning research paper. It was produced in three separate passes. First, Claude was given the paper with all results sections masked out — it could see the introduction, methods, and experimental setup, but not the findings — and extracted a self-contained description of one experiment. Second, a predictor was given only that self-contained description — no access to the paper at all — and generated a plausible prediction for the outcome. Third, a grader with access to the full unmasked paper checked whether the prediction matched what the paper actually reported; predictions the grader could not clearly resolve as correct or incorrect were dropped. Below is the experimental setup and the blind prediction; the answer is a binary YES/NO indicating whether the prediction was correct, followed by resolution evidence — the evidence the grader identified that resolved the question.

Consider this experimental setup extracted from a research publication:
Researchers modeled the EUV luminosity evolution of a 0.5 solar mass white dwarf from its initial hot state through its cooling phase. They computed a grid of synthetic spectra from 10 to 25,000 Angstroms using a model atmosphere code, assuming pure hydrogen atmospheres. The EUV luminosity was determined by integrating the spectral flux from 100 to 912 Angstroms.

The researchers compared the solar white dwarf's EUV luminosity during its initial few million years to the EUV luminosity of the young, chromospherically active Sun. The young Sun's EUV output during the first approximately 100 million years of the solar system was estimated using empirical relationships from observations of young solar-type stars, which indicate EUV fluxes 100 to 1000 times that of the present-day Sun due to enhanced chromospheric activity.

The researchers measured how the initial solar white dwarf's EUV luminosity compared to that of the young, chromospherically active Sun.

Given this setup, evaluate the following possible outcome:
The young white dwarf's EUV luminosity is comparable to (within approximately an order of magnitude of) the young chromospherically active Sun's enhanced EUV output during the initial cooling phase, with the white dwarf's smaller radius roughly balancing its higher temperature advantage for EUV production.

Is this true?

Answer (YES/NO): NO